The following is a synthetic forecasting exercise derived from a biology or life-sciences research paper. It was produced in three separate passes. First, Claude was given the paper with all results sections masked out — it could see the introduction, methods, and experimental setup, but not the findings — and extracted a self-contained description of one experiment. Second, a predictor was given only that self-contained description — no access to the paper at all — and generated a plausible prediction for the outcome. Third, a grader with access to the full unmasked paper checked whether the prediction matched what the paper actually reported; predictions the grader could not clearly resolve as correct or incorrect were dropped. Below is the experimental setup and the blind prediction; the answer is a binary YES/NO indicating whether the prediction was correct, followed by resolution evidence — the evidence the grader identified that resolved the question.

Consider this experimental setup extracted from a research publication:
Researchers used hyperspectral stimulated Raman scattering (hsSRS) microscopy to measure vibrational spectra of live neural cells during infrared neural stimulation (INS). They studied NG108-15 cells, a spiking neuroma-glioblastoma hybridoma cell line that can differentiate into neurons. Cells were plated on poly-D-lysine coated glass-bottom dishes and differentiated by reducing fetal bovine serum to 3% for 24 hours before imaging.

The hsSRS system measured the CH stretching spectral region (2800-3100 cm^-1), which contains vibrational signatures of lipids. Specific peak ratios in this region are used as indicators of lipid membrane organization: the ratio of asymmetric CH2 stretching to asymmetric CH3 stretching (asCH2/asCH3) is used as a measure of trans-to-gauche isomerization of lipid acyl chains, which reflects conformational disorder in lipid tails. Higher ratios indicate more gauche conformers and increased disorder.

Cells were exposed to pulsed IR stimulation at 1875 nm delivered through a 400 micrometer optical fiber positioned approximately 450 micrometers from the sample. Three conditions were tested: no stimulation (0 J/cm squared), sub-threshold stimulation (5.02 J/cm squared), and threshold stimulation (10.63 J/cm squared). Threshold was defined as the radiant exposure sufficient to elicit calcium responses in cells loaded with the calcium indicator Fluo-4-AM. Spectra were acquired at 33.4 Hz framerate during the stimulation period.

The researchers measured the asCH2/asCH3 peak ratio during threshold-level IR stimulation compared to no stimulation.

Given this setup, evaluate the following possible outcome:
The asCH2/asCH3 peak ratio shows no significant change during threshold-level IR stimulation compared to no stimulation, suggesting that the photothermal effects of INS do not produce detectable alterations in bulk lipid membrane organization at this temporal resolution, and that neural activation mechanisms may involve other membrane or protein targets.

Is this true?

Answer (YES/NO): NO